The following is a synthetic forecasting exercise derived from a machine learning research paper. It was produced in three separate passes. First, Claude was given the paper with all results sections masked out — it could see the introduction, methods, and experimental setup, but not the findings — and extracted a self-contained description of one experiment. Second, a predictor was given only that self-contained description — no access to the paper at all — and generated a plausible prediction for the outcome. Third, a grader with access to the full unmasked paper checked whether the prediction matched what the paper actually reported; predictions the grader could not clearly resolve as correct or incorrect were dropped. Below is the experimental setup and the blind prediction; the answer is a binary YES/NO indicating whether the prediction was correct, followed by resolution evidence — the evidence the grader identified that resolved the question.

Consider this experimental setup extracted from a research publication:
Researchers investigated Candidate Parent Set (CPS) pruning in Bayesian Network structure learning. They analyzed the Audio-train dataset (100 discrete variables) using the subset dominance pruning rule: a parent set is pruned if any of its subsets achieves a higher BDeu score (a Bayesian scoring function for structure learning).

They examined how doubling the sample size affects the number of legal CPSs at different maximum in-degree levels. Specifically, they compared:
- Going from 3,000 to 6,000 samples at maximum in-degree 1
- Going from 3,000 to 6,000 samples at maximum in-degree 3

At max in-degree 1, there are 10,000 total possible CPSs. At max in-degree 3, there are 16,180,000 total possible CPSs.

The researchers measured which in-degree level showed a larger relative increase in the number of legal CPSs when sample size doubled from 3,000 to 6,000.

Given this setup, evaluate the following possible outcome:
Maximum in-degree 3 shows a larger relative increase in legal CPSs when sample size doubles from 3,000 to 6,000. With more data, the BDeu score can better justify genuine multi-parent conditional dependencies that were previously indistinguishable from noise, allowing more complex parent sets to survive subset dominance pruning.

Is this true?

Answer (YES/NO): YES